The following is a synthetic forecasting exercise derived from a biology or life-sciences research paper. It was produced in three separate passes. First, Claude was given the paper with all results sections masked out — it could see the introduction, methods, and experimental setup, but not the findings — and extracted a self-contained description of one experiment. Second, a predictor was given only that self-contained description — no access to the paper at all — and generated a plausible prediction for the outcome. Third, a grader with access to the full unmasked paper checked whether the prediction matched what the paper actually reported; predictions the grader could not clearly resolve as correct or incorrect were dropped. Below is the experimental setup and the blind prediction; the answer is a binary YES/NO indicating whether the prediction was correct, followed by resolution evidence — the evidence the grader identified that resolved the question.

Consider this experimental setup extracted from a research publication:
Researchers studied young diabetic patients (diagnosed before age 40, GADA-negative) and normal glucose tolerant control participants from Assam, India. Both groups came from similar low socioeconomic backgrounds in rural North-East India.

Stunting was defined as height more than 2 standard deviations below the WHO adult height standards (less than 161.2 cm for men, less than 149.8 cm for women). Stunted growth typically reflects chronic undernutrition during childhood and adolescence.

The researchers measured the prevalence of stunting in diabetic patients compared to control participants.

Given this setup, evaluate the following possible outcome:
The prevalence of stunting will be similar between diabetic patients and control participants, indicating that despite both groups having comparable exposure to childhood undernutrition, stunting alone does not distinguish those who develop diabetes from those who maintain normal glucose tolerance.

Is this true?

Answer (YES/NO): NO